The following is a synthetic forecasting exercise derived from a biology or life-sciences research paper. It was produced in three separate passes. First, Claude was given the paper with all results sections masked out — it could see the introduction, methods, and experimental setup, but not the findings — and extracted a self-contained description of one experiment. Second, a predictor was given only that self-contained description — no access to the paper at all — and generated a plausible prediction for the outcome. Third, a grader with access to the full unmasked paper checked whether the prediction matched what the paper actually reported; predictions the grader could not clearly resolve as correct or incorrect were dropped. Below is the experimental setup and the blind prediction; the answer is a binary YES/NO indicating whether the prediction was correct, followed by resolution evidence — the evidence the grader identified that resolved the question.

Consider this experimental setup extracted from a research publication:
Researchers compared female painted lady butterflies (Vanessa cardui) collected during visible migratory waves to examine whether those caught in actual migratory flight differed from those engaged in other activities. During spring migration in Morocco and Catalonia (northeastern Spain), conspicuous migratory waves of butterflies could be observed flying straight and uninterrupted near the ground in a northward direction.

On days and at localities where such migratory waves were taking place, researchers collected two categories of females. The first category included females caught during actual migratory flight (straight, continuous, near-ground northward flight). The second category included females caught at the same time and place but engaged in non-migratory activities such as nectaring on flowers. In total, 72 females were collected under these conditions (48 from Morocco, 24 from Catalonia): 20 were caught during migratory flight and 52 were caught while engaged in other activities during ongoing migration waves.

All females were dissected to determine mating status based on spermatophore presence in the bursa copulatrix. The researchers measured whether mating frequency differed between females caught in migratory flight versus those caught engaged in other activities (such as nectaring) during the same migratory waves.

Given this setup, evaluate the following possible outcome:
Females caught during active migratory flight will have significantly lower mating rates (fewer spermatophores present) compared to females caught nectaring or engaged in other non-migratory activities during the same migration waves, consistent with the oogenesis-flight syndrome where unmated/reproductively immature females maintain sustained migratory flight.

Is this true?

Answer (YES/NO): NO